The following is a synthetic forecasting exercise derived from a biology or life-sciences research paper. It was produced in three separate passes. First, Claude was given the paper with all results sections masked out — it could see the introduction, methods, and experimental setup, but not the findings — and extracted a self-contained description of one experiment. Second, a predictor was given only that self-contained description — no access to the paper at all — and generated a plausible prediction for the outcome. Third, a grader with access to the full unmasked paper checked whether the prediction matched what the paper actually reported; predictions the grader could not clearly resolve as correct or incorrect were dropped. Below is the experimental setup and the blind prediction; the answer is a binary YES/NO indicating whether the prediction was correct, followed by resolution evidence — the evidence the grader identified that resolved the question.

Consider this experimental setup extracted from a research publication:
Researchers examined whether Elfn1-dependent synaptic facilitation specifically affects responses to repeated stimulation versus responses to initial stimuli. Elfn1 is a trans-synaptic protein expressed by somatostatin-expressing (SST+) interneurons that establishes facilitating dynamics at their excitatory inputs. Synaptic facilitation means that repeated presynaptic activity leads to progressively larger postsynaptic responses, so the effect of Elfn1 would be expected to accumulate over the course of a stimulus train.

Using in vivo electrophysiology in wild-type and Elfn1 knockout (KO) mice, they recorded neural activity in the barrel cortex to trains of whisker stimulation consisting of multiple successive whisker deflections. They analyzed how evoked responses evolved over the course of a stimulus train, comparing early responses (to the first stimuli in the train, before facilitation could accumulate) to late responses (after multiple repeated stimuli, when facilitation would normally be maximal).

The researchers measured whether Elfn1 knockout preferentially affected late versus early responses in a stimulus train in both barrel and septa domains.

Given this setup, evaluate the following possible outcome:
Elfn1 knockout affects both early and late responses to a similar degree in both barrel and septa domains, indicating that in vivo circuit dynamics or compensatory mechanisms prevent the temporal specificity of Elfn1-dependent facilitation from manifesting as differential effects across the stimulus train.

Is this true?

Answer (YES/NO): NO